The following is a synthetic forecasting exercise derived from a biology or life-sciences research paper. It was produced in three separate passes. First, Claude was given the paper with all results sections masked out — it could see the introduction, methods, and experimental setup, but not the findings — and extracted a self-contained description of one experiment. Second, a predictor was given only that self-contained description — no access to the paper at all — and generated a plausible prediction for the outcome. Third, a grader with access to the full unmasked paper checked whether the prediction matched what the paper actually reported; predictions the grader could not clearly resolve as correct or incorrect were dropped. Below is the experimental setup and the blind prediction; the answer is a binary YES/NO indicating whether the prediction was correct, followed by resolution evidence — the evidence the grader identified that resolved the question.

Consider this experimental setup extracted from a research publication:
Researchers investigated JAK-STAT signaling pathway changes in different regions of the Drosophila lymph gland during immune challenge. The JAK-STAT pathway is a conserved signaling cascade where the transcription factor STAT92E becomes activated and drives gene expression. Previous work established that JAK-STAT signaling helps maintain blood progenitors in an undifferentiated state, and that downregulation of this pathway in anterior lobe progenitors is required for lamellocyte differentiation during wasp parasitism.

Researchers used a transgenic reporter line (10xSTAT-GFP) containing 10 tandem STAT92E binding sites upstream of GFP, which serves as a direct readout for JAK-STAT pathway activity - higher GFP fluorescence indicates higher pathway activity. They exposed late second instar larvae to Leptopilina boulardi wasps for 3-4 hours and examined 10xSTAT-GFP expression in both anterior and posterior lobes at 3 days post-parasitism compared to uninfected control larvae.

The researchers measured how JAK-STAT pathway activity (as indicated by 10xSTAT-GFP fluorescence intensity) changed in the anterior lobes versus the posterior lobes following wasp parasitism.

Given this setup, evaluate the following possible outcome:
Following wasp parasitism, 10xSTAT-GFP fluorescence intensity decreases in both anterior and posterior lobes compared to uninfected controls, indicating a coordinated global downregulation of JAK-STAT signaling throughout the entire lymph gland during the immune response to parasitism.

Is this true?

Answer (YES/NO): NO